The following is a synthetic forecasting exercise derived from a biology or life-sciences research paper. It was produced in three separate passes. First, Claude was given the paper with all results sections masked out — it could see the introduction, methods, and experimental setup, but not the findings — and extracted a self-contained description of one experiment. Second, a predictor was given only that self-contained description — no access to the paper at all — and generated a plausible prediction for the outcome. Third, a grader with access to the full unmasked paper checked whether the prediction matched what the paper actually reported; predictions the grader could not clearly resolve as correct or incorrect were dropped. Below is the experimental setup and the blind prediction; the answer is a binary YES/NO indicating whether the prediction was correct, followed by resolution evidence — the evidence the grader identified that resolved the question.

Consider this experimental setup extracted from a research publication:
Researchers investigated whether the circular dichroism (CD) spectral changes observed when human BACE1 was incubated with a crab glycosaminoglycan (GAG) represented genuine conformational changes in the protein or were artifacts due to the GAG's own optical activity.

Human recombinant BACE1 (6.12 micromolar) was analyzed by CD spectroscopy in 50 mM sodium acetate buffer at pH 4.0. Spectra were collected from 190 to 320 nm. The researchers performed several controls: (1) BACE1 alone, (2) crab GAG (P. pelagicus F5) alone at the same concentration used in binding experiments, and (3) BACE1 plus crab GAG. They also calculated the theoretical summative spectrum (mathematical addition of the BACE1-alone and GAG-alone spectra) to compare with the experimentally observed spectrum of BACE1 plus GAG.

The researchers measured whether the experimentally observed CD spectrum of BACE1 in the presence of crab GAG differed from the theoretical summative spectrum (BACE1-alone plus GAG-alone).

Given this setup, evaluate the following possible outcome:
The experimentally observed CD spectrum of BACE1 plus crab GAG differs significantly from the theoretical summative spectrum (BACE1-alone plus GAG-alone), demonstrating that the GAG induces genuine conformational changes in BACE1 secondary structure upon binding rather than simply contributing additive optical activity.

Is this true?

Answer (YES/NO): YES